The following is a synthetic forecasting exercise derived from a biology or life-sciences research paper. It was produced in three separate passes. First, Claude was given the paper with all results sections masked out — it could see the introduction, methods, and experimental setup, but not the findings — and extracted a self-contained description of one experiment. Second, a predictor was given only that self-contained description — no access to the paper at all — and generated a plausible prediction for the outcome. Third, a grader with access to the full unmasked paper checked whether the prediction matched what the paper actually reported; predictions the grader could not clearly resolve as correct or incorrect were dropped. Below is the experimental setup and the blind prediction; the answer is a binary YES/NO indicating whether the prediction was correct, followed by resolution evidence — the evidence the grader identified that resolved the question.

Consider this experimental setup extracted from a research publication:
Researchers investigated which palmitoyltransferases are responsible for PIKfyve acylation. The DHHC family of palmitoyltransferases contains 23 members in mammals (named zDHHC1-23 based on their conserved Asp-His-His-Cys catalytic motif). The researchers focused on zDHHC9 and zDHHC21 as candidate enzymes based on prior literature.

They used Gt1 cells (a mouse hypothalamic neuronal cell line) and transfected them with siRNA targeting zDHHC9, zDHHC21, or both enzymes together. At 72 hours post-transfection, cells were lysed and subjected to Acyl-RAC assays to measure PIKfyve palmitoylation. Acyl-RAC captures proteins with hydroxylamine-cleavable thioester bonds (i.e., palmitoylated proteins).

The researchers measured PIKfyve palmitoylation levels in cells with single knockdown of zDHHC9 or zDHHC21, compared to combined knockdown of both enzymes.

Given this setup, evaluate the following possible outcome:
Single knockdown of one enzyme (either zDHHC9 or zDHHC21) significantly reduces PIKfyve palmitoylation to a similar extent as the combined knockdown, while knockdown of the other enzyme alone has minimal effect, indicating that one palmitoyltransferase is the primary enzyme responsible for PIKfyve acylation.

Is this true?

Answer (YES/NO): NO